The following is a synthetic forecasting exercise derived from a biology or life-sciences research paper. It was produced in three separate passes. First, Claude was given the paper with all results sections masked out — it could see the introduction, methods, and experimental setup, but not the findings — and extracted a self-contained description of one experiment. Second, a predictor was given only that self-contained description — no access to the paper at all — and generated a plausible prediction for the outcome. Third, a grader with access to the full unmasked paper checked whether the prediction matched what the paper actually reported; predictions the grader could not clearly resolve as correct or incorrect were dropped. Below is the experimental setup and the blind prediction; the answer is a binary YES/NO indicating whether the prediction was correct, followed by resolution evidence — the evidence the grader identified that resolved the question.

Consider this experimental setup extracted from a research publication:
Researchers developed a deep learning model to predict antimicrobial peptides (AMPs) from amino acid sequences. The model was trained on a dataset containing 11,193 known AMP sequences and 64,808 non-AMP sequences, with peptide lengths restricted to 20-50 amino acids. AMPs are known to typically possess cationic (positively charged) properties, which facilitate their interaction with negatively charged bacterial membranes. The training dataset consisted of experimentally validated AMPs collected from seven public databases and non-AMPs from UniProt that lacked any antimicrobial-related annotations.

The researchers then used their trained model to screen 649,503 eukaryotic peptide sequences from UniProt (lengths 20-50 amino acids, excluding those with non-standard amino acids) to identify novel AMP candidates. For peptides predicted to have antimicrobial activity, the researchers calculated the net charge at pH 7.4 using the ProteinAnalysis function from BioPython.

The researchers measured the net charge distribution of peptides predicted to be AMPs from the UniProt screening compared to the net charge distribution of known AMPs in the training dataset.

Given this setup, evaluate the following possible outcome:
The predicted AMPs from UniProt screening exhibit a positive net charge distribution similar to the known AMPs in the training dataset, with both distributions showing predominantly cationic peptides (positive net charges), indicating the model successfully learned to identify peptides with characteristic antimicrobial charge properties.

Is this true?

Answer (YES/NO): YES